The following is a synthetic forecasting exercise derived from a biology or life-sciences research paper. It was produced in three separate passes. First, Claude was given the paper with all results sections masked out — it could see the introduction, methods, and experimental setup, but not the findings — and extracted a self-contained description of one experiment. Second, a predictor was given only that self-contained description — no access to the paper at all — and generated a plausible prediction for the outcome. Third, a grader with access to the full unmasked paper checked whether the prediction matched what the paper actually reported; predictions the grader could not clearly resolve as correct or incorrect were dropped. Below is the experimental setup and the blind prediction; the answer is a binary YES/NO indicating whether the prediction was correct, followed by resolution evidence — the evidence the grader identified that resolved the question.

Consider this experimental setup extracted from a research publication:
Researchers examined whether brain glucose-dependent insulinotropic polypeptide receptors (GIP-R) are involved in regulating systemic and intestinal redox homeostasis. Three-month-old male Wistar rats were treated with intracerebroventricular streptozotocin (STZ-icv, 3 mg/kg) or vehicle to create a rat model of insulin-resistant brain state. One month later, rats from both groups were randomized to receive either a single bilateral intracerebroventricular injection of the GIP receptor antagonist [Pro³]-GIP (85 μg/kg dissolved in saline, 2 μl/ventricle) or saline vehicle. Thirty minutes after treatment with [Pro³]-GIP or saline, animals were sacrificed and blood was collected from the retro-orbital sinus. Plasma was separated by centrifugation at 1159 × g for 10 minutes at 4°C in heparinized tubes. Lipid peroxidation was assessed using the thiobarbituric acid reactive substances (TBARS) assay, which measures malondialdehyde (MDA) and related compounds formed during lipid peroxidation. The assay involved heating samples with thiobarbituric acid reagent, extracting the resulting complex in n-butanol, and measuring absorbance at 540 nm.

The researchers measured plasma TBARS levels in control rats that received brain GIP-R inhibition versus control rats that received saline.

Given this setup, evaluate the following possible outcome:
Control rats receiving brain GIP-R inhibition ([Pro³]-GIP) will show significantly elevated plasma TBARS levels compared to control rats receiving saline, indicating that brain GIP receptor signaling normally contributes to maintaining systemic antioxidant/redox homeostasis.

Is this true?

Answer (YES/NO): NO